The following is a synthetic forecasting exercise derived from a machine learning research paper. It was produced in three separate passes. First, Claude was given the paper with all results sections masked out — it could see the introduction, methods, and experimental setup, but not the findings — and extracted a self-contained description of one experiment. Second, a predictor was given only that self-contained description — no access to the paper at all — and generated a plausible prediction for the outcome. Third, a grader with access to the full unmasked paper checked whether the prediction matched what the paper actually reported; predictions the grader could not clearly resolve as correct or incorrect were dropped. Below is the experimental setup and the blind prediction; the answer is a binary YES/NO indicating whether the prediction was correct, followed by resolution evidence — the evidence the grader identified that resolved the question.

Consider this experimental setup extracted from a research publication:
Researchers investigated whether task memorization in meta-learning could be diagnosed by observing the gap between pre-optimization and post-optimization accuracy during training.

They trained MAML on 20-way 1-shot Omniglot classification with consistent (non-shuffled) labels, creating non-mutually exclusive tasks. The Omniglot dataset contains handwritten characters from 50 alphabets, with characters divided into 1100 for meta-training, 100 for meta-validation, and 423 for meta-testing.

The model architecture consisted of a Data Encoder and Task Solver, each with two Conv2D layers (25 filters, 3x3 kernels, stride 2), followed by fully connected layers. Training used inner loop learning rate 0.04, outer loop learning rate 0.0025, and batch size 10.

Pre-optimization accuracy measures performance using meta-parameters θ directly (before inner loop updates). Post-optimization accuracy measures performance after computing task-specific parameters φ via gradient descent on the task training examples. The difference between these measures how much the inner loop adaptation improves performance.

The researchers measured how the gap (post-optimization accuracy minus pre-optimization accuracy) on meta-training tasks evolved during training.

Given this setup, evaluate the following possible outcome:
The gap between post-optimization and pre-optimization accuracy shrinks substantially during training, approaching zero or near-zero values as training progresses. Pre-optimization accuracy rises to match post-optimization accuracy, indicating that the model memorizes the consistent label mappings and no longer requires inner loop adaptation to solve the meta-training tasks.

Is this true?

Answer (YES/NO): YES